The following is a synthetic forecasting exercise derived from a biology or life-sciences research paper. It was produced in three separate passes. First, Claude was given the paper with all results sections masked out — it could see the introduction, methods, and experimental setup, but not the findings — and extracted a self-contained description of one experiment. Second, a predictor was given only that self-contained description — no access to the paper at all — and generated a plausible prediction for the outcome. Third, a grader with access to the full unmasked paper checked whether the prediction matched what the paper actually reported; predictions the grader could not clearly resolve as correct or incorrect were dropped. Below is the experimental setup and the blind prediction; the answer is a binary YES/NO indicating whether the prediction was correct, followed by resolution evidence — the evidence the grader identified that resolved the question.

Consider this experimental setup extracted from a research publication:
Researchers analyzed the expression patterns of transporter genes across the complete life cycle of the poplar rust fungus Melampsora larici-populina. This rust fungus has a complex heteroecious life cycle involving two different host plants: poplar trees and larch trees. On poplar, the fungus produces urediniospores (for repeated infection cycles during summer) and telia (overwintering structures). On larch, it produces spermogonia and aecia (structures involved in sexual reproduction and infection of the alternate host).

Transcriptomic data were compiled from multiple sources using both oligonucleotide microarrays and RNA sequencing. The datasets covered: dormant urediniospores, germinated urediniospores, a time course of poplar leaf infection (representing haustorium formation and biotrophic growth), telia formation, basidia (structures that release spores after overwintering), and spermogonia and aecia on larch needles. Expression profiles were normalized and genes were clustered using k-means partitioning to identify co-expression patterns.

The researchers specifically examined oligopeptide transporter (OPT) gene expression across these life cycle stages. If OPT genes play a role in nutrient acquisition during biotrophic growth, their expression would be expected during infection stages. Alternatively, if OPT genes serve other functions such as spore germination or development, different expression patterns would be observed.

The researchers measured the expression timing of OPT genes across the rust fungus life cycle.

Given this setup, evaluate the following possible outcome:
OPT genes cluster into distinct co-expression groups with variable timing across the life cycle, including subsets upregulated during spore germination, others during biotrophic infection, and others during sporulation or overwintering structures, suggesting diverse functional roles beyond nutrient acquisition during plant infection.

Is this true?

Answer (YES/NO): YES